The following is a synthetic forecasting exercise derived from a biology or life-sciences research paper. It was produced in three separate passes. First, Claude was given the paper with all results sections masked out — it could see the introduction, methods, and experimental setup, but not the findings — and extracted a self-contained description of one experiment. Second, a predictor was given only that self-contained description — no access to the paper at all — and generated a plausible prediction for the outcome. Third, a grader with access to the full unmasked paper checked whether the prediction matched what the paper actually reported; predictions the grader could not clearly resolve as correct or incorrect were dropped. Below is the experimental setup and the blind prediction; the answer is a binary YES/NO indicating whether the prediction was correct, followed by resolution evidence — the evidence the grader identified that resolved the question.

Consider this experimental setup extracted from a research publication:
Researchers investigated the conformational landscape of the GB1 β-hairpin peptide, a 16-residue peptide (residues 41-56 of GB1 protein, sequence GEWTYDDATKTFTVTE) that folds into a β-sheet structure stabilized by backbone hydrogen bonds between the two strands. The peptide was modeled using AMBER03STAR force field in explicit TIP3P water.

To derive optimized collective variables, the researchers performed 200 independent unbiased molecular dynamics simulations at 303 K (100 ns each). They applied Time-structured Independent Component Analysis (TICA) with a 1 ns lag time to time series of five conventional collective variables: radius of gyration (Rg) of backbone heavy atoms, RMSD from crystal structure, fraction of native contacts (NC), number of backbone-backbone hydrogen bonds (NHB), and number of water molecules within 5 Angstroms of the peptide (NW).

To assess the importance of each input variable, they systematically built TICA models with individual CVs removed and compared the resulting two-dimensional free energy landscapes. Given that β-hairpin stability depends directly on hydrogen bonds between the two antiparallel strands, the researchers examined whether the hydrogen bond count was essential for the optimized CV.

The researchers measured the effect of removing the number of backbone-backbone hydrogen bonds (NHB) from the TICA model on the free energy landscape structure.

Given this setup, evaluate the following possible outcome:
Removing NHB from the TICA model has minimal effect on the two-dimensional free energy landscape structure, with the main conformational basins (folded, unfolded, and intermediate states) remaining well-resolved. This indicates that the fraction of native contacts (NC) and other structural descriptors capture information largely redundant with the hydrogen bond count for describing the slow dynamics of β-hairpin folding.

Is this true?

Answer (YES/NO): YES